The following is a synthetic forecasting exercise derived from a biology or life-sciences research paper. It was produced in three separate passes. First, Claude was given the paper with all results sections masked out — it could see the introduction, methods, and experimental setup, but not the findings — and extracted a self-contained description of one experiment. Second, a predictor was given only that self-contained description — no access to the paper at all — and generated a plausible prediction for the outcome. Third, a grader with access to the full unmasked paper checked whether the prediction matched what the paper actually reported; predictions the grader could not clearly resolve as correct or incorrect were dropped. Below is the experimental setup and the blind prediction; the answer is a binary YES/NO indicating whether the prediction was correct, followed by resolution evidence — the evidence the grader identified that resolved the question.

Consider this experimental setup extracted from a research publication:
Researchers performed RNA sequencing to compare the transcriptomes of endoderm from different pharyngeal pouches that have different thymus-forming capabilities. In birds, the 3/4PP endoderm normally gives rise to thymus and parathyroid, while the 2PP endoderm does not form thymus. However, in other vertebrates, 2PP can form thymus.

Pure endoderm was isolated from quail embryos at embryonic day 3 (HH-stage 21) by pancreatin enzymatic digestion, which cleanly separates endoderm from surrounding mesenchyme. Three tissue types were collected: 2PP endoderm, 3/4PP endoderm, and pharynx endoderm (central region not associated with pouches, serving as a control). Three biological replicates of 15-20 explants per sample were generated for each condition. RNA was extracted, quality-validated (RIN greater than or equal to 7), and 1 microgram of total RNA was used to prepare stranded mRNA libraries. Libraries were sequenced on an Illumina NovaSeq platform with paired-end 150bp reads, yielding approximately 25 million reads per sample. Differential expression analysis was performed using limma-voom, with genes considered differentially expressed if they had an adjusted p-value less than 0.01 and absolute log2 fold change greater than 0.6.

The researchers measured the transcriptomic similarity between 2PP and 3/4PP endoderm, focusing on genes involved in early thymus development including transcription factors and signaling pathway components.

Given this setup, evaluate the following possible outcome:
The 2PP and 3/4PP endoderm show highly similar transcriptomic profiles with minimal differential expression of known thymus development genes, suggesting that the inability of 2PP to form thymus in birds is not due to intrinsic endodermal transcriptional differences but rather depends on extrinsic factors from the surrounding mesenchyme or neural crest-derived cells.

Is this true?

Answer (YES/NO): NO